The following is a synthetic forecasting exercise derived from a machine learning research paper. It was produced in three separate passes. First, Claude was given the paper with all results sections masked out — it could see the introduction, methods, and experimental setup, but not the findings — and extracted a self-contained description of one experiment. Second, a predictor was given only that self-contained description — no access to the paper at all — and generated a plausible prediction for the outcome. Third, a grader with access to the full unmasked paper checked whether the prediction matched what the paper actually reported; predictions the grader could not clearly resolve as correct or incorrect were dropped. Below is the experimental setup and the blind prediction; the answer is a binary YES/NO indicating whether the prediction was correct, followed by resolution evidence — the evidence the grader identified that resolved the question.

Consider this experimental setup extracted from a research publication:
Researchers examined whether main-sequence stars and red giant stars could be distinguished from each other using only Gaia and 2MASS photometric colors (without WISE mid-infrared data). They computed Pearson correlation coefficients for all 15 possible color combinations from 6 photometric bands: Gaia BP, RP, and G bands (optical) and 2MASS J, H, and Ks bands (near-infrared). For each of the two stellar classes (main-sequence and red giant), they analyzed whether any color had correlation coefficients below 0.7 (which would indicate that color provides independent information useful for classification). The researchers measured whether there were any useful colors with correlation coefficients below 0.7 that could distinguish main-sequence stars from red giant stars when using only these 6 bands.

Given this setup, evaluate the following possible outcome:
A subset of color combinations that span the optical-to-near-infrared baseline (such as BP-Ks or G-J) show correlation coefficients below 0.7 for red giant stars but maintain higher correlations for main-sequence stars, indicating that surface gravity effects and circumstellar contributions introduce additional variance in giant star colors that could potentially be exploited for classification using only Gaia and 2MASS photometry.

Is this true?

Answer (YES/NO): NO